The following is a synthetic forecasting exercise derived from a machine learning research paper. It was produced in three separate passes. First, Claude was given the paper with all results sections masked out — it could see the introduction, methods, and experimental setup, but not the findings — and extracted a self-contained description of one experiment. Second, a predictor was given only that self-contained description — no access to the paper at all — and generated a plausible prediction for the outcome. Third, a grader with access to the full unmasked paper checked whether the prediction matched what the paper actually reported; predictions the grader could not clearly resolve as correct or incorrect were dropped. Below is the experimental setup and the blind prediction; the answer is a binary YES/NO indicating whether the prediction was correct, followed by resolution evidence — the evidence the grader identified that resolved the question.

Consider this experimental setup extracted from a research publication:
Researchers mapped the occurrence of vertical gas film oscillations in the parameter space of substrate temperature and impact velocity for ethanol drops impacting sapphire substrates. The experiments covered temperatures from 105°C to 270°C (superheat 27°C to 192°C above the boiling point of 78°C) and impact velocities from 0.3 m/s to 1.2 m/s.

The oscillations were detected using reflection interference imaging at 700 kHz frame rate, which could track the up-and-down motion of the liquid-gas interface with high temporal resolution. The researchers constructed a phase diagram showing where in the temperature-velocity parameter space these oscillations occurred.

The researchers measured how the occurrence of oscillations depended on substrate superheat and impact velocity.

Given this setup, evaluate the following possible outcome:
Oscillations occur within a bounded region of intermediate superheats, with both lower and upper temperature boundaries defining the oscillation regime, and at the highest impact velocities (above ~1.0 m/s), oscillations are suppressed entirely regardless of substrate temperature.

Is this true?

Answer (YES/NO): NO